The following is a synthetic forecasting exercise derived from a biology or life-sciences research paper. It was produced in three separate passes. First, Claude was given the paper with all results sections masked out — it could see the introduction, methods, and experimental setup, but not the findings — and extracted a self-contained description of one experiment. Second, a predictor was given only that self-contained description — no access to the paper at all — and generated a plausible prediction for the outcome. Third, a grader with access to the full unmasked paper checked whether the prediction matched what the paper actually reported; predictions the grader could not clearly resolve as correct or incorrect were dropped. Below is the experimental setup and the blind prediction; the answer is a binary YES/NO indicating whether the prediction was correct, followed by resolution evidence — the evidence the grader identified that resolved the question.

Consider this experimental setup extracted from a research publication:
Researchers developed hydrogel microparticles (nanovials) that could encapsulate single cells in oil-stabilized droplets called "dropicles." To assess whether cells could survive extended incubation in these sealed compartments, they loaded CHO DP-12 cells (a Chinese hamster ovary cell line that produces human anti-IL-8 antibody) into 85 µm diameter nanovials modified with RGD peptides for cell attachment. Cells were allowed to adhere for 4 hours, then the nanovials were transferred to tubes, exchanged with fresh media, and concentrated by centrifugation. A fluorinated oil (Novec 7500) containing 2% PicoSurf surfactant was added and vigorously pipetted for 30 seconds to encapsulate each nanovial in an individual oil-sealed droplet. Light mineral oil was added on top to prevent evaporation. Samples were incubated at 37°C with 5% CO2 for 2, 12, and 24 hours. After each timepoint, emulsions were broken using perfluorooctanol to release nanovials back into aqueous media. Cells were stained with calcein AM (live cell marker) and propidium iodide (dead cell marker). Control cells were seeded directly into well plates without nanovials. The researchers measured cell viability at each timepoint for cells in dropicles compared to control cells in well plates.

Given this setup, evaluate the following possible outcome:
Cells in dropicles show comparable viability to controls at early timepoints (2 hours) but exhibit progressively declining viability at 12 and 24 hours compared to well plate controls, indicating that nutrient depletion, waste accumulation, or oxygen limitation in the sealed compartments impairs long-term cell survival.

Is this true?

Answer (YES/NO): NO